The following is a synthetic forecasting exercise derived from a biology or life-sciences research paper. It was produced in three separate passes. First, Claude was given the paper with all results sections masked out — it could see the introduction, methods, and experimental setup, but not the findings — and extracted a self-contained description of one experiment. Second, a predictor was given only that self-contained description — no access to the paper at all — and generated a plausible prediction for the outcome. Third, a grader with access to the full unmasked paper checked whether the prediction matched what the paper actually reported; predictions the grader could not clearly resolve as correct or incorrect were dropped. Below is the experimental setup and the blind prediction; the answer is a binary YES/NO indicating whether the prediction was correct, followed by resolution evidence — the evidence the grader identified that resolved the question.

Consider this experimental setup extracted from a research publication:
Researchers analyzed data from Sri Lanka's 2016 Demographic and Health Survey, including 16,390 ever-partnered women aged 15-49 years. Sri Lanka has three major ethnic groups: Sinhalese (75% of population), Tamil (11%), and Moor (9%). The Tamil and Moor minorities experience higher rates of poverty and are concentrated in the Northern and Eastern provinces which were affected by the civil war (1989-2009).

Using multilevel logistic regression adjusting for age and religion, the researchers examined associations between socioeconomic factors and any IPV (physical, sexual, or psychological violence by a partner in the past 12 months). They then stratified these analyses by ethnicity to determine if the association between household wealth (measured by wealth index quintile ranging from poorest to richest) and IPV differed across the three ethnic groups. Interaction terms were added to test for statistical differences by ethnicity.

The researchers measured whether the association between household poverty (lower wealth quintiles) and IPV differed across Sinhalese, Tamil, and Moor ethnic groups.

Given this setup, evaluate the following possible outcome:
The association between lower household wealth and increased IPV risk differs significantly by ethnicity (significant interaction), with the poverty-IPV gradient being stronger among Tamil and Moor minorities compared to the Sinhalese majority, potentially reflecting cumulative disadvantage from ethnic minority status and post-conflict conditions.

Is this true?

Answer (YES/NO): NO